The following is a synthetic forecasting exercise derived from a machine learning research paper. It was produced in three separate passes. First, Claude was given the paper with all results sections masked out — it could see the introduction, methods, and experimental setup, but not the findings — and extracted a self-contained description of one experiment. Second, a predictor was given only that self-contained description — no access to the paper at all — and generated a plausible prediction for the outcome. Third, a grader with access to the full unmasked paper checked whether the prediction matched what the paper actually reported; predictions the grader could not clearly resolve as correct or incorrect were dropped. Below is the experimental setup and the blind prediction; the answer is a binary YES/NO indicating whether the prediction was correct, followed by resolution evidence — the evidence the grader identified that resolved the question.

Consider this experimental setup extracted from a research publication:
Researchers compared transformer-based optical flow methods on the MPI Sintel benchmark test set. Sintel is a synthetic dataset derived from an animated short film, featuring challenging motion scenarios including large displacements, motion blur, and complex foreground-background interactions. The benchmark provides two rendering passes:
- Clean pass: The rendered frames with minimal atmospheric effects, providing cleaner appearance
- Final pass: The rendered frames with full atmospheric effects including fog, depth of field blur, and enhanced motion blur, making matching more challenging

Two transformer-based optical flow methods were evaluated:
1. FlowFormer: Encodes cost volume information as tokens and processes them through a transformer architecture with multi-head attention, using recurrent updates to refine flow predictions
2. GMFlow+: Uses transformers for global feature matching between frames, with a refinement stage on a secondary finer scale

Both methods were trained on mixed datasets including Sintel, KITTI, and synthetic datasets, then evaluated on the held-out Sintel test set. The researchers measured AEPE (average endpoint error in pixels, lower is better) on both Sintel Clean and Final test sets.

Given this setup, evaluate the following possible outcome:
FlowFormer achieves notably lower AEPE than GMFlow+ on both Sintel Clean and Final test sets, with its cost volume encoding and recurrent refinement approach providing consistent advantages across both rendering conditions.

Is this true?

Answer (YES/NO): NO